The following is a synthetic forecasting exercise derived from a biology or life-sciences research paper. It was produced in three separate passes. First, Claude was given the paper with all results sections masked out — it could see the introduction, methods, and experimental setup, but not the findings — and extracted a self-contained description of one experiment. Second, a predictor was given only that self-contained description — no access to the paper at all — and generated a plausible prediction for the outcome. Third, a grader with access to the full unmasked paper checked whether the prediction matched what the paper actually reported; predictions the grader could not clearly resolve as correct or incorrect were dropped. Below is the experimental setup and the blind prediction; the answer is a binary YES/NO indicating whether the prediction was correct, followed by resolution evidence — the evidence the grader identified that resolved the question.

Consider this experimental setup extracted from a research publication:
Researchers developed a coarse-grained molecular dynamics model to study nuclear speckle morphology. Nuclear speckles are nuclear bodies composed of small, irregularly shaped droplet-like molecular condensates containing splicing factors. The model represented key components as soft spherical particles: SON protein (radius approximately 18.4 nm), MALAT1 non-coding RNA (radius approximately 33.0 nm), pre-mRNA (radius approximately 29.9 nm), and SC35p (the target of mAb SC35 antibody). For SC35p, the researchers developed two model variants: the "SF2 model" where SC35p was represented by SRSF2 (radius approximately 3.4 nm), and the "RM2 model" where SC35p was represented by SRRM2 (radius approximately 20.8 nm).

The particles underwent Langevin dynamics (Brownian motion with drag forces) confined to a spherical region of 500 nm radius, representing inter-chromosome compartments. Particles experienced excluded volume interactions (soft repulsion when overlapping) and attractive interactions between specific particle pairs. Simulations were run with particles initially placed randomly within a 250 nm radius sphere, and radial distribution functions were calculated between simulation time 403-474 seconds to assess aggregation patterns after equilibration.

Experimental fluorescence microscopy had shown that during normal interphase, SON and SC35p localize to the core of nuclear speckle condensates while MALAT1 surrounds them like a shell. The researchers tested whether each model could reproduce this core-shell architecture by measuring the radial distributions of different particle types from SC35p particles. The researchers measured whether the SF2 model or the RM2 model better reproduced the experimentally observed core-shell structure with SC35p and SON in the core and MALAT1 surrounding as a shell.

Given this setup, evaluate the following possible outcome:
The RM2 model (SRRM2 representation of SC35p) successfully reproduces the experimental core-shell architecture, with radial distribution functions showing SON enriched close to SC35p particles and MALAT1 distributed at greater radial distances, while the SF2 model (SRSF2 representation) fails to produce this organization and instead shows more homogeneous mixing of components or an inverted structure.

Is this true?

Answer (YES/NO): YES